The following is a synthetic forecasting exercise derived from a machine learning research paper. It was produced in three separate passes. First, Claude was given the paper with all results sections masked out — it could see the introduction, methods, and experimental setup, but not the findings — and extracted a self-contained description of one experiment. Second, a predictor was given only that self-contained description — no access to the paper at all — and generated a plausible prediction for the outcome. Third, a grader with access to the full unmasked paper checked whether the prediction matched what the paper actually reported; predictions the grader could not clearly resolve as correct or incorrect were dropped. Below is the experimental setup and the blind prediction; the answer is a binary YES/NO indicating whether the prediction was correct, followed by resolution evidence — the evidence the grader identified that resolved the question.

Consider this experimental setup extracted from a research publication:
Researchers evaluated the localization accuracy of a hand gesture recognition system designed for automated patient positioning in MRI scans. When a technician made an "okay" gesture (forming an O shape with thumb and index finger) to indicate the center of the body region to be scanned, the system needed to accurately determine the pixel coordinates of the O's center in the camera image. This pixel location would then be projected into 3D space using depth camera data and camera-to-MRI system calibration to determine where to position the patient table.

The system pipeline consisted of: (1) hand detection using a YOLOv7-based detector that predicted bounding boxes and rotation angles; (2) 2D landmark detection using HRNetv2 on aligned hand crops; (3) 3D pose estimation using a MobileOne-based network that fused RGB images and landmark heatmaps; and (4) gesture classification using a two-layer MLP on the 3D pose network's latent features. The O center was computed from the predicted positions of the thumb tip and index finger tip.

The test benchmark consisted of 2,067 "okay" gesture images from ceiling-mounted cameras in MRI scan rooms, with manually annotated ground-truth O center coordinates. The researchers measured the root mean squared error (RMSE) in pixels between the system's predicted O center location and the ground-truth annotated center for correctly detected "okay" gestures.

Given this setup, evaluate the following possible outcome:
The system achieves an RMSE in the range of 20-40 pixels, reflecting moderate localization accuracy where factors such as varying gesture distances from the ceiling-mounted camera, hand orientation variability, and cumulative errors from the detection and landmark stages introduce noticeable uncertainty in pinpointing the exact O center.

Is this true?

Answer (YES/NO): NO